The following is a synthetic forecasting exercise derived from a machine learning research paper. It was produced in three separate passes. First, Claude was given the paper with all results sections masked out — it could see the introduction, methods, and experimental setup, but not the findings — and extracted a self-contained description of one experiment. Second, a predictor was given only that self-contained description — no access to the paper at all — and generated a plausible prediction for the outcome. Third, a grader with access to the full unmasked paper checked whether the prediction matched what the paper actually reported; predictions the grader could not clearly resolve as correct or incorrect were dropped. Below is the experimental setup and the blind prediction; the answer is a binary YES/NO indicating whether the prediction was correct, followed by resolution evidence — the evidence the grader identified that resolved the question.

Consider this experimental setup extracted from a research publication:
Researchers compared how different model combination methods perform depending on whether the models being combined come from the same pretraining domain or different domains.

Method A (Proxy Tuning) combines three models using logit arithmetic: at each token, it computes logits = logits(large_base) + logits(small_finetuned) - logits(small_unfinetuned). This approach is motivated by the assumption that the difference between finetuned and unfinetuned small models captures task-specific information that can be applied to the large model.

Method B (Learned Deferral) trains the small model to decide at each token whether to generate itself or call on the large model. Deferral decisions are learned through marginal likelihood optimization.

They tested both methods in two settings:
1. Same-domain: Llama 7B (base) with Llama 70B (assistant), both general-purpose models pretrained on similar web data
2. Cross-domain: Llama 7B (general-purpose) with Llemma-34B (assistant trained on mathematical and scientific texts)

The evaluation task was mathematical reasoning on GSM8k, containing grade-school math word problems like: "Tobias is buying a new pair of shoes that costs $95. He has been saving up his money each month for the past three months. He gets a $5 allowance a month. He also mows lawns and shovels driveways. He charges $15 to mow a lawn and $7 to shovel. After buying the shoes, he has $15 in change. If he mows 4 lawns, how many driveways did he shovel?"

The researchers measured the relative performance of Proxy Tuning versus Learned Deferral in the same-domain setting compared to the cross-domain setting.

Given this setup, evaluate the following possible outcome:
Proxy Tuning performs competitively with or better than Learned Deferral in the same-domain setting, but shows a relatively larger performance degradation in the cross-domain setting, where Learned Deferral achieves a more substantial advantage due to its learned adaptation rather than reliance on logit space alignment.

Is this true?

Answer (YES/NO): YES